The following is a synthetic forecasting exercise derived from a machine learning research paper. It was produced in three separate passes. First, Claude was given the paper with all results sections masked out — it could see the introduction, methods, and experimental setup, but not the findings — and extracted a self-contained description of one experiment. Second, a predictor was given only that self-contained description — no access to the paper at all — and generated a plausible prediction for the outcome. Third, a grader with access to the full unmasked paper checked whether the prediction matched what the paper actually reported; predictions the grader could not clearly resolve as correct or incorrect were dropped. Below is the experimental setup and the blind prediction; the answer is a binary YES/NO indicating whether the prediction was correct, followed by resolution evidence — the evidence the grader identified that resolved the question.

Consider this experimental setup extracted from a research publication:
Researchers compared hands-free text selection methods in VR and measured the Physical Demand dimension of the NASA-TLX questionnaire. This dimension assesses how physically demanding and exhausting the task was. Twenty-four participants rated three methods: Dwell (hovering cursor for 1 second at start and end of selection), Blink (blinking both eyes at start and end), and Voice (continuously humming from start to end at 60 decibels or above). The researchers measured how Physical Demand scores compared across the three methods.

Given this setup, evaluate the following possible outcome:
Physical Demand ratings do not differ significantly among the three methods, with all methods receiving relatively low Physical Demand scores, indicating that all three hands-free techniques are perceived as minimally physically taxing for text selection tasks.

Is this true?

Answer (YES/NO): NO